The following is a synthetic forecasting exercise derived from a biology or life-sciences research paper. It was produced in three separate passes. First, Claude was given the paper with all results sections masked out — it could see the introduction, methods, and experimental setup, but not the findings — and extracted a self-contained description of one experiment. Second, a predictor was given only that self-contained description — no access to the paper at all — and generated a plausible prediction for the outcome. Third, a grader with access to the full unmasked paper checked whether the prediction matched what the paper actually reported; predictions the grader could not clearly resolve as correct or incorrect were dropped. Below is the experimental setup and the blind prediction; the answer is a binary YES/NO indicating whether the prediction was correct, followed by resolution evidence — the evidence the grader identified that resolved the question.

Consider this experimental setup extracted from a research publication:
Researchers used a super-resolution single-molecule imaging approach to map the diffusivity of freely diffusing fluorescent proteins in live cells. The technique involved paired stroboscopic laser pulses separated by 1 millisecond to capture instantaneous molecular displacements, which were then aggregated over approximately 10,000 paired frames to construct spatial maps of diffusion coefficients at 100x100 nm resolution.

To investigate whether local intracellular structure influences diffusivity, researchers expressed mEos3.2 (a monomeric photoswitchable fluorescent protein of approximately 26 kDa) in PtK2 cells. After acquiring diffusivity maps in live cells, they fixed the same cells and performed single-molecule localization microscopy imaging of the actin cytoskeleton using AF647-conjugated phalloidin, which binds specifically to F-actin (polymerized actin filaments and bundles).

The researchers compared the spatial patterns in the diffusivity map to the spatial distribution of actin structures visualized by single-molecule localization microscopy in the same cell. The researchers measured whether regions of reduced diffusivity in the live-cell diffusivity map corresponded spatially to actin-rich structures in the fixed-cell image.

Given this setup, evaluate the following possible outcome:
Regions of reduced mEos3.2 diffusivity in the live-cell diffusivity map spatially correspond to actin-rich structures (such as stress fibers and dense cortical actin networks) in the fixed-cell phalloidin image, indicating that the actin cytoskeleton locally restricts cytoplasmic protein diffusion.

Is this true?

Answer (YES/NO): YES